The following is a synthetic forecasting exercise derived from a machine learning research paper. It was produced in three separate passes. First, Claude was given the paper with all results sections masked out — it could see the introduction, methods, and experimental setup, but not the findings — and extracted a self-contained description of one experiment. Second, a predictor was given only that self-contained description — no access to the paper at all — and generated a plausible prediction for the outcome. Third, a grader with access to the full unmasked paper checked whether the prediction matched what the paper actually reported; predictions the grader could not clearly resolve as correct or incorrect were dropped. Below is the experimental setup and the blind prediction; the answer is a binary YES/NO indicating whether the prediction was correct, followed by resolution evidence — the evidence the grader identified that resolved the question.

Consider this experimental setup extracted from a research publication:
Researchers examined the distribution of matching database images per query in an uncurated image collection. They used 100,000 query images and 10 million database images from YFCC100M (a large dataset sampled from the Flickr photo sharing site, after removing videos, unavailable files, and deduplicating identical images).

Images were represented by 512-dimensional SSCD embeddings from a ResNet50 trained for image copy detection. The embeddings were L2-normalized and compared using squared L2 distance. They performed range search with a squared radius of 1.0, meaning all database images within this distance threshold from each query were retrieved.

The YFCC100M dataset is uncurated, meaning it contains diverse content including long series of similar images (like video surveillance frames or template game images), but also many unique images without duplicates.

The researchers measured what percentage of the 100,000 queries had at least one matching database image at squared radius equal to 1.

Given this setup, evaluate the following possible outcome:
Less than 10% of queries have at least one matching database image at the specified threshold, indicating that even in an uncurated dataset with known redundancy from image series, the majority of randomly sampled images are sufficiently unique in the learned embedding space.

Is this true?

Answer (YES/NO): YES